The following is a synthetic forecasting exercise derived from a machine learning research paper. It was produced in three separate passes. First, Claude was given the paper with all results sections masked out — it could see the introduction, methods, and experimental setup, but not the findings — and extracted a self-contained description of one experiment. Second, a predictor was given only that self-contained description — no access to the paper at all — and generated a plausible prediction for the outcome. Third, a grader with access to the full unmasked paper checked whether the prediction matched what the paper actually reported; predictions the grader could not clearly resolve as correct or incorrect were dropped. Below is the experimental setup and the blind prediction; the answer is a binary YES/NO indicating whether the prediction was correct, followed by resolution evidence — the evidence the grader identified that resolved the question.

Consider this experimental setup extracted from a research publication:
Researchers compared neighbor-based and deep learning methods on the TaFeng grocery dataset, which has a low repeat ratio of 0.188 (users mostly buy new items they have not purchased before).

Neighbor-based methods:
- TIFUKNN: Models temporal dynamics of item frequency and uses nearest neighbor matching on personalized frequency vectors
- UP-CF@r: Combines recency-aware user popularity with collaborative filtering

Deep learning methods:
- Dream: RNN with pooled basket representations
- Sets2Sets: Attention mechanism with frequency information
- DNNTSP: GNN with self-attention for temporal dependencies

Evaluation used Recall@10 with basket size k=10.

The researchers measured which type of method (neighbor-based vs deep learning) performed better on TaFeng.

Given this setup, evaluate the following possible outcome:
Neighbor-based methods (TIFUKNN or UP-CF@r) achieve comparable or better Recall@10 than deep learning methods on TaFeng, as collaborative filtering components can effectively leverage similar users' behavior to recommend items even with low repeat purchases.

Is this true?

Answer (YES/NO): NO